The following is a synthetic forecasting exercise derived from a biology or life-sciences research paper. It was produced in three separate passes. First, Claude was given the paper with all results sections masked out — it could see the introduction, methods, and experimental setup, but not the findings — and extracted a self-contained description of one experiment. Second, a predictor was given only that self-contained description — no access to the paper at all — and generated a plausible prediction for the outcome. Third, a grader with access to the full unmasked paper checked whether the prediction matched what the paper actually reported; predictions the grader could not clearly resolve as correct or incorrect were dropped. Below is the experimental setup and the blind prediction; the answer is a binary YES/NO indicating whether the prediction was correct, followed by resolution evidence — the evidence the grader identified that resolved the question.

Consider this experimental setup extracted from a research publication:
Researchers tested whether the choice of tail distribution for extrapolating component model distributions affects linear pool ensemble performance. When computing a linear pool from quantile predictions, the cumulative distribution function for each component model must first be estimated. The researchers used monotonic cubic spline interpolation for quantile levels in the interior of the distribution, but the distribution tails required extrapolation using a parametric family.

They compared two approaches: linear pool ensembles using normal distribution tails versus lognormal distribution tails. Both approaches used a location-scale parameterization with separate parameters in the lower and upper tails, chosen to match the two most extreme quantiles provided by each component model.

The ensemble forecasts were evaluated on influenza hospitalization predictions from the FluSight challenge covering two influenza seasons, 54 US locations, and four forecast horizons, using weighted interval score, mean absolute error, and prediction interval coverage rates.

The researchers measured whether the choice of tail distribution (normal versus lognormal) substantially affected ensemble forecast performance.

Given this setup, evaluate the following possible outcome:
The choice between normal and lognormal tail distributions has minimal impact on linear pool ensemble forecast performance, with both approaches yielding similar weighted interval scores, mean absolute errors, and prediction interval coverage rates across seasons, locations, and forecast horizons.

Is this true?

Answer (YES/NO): YES